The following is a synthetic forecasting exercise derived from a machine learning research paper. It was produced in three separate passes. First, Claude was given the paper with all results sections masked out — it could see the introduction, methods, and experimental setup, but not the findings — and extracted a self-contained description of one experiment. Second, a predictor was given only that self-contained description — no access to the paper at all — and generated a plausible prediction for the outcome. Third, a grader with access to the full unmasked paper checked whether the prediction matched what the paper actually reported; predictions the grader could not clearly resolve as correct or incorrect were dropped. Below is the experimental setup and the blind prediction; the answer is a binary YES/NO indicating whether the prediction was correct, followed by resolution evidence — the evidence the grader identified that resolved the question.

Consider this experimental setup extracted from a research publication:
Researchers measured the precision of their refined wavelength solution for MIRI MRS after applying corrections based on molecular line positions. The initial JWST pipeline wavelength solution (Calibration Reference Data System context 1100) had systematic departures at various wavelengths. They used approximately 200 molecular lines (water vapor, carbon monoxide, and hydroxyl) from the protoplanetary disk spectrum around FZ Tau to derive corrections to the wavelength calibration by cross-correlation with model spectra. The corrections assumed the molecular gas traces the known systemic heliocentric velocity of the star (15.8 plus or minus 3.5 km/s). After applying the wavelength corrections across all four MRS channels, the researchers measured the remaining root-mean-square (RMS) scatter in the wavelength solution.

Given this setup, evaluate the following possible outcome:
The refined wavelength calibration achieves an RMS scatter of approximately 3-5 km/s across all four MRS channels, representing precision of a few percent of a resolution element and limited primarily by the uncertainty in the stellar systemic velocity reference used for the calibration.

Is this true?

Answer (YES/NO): NO